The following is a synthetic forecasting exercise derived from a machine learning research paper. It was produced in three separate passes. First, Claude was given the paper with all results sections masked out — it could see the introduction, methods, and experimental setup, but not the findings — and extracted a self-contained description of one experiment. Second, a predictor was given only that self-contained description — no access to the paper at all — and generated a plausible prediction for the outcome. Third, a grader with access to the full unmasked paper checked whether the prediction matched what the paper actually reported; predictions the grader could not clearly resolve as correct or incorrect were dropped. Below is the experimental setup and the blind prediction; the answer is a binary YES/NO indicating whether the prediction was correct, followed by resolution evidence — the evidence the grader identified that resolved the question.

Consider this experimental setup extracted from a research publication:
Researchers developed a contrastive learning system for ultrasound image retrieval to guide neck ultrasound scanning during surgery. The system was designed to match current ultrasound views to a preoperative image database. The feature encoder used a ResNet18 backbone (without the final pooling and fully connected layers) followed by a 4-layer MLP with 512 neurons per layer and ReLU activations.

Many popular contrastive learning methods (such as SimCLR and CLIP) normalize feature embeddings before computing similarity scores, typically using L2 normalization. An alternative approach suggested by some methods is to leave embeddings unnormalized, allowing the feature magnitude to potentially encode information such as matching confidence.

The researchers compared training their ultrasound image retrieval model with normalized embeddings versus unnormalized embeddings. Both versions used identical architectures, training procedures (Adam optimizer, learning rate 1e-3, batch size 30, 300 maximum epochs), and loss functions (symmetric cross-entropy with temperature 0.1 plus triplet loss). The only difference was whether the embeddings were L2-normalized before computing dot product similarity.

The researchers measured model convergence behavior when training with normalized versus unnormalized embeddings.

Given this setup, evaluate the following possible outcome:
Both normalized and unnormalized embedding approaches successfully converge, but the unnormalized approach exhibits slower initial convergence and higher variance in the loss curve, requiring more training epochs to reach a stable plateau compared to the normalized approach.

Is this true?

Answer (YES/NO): NO